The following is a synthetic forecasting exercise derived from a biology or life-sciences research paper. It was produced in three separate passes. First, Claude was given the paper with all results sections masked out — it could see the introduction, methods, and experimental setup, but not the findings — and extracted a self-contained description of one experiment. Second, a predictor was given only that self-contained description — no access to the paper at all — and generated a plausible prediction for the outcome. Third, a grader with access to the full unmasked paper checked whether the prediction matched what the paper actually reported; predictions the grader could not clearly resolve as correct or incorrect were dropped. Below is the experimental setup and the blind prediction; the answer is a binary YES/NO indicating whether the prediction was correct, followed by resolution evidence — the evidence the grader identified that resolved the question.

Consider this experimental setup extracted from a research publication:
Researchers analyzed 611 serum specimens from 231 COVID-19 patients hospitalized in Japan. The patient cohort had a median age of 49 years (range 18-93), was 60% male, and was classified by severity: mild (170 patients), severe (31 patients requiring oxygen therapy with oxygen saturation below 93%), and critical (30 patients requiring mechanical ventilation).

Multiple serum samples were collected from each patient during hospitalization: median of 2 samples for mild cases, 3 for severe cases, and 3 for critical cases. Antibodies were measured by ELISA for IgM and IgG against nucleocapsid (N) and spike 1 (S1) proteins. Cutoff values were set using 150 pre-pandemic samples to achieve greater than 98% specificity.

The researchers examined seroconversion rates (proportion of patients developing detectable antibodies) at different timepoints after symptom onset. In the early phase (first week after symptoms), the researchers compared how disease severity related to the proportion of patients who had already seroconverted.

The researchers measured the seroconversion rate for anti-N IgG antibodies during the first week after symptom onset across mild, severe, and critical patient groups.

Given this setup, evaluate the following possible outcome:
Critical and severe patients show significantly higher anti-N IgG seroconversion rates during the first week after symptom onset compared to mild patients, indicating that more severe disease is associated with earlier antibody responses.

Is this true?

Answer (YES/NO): NO